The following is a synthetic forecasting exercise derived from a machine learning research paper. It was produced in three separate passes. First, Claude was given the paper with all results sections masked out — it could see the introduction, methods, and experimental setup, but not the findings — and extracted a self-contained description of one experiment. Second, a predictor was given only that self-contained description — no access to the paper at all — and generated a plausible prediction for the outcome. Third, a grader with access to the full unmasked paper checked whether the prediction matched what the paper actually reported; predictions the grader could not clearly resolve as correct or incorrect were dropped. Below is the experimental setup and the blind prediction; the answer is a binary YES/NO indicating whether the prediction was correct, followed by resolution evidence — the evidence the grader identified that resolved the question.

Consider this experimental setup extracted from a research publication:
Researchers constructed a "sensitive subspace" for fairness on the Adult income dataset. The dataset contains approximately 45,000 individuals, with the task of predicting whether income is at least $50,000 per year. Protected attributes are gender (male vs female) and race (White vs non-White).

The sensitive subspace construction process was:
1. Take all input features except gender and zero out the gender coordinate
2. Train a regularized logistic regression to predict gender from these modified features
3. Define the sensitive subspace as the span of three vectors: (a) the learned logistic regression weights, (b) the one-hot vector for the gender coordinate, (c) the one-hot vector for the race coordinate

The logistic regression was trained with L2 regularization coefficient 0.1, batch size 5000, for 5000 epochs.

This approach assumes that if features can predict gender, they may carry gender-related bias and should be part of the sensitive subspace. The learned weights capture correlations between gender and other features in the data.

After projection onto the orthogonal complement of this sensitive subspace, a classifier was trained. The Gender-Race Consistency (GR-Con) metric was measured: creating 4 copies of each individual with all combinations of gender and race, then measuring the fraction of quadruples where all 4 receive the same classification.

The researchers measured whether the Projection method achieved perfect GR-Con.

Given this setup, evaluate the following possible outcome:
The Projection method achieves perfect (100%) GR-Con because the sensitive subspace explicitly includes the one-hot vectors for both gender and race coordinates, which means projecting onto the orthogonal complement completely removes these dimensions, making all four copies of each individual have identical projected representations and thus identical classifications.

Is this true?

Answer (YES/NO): YES